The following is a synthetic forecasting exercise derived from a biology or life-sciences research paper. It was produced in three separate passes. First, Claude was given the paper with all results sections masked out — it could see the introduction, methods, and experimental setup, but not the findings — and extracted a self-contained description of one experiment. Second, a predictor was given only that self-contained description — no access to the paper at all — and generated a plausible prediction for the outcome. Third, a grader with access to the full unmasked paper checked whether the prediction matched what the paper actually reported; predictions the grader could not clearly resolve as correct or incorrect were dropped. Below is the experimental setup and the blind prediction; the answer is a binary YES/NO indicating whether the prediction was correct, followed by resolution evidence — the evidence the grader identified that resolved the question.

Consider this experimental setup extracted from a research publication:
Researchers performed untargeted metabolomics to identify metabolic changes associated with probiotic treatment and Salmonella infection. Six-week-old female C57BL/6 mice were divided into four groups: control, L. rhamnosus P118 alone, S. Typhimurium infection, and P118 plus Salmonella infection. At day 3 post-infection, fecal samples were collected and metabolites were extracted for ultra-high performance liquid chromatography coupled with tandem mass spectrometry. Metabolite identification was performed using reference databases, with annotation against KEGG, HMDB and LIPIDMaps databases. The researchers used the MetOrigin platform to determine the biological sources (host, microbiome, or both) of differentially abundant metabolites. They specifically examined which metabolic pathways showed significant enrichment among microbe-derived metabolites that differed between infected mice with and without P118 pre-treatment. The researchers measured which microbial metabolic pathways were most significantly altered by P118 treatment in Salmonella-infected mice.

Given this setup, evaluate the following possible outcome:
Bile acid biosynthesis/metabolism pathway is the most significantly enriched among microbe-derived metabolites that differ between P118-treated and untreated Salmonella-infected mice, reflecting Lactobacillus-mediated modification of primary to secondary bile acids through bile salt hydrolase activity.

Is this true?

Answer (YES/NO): NO